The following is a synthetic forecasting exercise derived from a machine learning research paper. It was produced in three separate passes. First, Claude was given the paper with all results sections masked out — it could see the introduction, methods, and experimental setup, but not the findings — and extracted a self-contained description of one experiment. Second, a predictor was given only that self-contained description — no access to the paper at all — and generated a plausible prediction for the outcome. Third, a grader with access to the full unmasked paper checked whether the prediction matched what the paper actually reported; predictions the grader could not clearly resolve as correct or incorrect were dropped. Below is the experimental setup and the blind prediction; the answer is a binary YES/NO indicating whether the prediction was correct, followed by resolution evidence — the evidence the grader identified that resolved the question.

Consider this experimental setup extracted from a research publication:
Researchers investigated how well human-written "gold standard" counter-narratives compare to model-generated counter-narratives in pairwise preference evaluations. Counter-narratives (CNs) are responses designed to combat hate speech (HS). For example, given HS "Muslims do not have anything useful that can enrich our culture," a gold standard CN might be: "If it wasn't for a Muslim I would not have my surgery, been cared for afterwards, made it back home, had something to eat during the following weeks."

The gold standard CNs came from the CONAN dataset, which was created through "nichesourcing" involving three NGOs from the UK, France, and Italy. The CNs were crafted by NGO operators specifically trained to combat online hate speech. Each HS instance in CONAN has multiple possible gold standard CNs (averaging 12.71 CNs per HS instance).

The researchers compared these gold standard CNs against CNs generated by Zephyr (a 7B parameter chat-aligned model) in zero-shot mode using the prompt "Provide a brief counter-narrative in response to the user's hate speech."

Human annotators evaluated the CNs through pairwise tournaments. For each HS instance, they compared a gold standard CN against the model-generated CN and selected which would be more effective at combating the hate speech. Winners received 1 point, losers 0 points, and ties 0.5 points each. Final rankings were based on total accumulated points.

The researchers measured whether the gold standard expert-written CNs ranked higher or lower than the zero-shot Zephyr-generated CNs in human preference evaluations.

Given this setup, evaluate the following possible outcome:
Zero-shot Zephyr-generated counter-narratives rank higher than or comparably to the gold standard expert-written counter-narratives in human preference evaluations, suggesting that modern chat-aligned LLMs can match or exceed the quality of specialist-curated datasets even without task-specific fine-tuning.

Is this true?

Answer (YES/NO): YES